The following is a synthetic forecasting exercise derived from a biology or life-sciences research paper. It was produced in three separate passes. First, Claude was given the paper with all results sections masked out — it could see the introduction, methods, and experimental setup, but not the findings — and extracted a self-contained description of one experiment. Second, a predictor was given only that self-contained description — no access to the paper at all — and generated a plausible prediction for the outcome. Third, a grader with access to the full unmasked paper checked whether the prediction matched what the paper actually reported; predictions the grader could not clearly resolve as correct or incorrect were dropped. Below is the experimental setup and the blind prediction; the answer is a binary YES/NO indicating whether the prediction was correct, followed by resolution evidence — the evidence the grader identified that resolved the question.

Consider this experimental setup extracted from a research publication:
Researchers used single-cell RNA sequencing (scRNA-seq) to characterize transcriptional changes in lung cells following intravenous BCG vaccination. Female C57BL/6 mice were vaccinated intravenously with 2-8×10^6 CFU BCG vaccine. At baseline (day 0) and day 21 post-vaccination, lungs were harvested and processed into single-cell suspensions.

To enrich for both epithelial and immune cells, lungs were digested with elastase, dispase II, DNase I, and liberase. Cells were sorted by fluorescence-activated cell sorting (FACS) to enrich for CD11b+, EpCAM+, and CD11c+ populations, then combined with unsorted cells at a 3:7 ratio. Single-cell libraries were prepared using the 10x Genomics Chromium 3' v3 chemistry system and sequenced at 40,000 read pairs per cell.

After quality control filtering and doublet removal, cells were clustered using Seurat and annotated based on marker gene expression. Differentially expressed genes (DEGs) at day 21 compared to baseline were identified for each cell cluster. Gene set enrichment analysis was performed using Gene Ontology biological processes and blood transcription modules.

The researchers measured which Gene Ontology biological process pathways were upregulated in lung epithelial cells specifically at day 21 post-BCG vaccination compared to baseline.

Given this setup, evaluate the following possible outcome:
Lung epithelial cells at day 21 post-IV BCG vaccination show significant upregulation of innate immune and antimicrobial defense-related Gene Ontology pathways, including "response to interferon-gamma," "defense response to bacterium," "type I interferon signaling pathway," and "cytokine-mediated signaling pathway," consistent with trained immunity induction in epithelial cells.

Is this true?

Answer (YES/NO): NO